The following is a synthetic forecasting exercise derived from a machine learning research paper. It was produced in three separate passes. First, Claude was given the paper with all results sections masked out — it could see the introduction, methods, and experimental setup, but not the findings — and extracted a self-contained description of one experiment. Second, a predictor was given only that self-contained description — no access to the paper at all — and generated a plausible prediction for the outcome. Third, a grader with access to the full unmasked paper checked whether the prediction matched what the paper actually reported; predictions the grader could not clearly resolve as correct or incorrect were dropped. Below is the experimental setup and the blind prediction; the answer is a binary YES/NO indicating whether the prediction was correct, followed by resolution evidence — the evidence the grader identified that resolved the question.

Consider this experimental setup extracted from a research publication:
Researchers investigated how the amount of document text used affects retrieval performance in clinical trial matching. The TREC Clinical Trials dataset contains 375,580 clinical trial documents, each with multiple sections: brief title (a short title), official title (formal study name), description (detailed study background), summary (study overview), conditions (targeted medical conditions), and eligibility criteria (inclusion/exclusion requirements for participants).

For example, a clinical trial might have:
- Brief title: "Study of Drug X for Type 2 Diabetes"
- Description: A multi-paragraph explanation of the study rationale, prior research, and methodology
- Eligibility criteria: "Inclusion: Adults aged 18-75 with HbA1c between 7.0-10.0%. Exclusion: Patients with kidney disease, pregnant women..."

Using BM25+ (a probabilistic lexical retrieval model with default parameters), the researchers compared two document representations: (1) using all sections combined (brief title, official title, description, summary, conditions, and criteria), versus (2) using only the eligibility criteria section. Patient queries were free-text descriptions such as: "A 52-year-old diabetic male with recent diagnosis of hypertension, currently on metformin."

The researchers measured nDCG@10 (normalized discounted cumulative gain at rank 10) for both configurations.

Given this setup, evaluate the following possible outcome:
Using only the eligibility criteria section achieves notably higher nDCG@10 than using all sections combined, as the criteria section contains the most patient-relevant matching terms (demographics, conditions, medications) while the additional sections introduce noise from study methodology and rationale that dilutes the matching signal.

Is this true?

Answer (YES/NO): NO